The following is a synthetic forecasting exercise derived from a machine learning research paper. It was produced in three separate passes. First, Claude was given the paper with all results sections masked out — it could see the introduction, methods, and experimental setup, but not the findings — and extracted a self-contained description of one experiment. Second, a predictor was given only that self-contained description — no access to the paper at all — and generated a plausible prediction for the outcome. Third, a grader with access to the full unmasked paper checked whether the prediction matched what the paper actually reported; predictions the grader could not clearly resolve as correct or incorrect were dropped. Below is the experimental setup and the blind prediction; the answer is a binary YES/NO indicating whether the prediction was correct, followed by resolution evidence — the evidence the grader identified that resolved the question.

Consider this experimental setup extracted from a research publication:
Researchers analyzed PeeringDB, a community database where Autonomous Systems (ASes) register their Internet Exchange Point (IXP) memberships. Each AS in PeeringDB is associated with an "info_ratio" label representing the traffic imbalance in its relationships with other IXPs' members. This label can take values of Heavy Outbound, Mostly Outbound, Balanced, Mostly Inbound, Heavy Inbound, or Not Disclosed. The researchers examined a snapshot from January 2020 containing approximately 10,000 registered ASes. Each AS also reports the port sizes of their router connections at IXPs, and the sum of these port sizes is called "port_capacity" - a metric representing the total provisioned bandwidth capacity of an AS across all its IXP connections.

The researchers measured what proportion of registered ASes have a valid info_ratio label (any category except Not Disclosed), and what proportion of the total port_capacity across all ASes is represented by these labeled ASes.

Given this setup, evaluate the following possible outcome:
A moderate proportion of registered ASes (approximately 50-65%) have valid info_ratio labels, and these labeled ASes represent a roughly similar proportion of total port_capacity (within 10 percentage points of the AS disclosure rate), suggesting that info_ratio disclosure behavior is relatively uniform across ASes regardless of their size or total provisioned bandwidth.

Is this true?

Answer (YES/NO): NO